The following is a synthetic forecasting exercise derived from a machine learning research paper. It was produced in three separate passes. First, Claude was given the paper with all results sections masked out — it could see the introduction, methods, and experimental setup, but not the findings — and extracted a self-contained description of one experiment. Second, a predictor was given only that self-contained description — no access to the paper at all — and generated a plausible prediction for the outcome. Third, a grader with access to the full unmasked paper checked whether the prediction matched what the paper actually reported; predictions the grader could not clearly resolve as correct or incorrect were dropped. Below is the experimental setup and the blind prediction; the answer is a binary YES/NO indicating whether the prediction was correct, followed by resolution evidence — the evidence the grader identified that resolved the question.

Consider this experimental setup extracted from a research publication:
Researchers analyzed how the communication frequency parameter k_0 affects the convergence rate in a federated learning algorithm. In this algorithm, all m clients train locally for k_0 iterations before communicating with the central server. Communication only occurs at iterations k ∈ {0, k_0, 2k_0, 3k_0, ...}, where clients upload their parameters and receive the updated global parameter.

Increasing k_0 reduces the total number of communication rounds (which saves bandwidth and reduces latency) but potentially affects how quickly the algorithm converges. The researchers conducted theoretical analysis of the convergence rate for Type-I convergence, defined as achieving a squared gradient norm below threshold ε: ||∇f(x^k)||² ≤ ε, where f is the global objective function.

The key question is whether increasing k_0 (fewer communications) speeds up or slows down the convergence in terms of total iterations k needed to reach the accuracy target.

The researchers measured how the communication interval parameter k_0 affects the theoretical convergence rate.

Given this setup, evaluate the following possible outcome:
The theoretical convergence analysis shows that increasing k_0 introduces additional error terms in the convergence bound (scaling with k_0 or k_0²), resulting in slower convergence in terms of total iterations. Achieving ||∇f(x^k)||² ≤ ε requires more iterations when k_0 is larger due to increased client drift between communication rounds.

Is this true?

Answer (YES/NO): NO